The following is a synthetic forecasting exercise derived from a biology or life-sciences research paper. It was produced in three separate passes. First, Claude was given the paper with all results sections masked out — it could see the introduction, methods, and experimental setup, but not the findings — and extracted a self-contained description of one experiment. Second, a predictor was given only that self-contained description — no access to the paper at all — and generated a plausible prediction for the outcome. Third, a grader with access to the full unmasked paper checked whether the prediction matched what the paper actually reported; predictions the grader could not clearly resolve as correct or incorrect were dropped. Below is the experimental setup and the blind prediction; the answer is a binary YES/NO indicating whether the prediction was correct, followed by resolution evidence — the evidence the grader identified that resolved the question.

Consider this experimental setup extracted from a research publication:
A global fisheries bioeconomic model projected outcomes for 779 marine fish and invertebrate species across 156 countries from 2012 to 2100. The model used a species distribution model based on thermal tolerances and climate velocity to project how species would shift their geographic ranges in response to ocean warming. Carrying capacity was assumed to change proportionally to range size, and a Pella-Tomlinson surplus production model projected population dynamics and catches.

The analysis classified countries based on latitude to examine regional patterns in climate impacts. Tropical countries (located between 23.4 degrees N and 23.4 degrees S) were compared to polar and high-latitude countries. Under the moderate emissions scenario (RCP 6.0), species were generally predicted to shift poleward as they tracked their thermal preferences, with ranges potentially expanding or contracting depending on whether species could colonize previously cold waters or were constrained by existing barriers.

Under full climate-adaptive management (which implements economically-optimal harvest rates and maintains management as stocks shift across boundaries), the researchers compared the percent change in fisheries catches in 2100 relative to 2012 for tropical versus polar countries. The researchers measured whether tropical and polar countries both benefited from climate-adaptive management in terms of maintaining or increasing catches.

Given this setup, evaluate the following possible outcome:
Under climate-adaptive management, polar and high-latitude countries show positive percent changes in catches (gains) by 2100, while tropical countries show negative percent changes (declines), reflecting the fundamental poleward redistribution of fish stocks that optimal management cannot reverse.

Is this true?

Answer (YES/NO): NO